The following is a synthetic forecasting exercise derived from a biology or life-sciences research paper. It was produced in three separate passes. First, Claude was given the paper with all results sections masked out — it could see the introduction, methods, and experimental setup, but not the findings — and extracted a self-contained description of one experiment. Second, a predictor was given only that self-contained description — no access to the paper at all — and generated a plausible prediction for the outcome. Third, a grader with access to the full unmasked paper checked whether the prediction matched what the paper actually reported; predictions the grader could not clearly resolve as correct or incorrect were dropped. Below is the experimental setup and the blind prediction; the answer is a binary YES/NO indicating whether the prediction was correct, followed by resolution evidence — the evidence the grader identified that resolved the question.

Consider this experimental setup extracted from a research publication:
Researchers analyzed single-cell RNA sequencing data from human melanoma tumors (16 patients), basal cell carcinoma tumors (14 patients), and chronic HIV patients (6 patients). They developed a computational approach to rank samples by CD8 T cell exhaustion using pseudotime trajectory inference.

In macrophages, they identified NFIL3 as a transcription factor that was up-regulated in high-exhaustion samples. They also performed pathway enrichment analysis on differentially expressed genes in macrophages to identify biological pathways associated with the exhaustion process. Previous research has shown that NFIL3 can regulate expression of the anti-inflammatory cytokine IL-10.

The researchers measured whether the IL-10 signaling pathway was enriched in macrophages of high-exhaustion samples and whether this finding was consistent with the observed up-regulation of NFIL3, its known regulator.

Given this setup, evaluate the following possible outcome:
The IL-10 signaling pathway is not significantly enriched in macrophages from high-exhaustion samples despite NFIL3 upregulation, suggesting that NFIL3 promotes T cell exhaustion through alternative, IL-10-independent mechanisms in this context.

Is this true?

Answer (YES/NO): NO